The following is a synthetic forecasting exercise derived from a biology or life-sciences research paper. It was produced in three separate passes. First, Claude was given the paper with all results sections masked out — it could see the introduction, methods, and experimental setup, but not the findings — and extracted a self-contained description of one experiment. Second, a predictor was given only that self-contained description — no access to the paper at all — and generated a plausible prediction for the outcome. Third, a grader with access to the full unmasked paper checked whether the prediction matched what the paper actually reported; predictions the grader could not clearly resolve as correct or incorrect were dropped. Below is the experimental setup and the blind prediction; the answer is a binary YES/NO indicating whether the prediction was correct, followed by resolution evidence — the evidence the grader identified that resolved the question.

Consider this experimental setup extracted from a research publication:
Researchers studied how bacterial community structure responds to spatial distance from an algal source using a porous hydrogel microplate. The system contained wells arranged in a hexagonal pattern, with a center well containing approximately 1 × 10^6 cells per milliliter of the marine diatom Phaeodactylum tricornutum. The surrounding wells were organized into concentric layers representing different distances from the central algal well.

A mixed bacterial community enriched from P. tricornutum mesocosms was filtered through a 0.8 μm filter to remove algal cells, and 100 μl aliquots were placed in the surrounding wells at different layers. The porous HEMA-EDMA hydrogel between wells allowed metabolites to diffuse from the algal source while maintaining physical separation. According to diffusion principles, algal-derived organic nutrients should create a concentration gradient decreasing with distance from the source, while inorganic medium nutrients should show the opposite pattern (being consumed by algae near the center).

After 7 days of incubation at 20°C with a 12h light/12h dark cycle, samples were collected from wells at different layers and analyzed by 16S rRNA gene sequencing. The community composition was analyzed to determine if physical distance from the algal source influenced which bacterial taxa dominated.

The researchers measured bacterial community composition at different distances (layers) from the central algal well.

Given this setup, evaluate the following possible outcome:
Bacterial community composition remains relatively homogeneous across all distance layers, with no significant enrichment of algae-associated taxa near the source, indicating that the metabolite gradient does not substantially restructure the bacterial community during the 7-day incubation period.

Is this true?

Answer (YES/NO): NO